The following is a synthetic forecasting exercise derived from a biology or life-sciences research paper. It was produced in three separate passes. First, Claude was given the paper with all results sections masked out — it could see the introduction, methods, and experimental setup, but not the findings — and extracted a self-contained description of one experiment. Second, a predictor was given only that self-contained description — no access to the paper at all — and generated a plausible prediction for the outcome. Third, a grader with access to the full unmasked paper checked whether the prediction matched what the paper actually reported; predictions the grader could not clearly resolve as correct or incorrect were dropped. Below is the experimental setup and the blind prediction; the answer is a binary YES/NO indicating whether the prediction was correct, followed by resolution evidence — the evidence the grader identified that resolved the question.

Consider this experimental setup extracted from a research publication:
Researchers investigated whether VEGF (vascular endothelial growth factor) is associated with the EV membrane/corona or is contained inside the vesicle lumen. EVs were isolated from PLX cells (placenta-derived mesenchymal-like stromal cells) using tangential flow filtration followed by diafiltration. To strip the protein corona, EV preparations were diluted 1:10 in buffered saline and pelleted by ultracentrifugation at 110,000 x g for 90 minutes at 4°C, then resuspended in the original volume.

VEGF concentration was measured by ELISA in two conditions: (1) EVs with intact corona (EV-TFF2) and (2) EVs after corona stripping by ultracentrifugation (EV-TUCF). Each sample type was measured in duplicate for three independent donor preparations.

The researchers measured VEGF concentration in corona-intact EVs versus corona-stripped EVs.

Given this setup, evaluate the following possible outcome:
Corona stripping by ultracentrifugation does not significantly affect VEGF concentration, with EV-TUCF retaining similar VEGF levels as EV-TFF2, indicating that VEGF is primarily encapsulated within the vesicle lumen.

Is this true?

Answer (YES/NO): NO